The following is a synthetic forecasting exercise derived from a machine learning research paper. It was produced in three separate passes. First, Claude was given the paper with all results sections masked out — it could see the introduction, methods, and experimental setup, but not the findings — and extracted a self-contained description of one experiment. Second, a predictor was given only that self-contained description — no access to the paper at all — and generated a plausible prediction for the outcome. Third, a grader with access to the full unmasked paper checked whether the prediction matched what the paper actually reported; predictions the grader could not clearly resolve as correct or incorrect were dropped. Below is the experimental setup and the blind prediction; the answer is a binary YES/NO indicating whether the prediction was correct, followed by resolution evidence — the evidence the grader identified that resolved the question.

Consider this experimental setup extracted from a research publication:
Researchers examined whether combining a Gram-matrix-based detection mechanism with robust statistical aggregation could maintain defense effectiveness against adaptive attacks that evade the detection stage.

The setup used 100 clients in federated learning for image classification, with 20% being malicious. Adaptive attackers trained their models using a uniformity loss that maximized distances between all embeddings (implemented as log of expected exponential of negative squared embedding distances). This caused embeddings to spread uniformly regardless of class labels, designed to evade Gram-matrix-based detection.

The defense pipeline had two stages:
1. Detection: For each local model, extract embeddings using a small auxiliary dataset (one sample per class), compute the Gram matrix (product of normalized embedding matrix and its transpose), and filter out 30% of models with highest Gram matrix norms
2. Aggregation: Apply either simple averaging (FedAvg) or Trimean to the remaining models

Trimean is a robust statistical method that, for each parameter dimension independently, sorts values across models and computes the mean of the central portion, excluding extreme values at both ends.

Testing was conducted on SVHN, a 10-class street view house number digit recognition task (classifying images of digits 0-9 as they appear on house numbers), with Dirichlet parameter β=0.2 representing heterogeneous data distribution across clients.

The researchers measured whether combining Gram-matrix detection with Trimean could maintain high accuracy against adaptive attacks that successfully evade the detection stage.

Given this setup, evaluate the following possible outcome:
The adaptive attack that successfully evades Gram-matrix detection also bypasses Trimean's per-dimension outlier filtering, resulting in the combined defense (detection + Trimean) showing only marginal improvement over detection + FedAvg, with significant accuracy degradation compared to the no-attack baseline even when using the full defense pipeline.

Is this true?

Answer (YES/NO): NO